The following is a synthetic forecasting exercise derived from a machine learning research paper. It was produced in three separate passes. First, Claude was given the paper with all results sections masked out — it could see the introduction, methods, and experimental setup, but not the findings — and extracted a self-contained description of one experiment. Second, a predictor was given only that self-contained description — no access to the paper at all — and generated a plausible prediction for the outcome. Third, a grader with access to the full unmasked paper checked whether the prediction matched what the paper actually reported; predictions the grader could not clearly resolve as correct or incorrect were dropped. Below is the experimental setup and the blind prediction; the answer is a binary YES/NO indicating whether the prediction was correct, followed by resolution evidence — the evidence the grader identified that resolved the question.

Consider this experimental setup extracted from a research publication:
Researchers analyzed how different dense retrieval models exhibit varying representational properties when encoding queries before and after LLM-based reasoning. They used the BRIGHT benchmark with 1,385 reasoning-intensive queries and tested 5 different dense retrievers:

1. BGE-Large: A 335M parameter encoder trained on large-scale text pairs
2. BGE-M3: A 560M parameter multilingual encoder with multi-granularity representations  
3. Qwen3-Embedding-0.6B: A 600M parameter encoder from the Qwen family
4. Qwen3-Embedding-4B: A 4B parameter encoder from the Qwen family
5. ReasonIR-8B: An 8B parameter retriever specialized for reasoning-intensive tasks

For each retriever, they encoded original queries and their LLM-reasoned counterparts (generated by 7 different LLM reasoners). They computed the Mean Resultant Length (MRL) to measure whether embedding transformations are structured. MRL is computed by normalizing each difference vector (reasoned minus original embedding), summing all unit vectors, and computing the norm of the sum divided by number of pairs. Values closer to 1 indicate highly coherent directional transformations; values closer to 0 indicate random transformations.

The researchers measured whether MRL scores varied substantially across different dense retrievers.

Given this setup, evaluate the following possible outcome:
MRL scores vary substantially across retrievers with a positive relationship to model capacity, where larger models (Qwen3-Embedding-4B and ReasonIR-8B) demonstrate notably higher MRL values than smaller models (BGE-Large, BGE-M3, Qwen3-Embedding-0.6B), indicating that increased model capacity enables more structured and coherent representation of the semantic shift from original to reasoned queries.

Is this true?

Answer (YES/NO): NO